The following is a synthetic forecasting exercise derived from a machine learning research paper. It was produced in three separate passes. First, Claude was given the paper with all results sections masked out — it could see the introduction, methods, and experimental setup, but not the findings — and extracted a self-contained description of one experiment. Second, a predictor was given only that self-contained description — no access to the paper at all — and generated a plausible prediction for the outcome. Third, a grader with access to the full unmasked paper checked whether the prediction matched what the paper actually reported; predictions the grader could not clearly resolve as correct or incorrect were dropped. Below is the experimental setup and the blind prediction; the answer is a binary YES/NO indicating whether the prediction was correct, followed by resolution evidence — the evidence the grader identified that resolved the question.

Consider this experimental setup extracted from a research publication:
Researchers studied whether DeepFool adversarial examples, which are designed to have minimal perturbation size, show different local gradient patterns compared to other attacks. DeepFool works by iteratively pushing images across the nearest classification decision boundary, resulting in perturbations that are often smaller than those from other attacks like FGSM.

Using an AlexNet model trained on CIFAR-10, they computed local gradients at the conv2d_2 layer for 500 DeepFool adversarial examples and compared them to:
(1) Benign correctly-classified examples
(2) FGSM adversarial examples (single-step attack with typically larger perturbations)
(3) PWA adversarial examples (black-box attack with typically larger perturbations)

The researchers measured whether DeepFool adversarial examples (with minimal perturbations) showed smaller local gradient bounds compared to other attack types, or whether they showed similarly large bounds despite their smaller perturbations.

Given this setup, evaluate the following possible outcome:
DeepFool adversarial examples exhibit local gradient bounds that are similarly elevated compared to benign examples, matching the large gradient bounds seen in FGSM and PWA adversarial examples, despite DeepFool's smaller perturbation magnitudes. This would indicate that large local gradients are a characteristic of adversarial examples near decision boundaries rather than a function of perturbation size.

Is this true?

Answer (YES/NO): YES